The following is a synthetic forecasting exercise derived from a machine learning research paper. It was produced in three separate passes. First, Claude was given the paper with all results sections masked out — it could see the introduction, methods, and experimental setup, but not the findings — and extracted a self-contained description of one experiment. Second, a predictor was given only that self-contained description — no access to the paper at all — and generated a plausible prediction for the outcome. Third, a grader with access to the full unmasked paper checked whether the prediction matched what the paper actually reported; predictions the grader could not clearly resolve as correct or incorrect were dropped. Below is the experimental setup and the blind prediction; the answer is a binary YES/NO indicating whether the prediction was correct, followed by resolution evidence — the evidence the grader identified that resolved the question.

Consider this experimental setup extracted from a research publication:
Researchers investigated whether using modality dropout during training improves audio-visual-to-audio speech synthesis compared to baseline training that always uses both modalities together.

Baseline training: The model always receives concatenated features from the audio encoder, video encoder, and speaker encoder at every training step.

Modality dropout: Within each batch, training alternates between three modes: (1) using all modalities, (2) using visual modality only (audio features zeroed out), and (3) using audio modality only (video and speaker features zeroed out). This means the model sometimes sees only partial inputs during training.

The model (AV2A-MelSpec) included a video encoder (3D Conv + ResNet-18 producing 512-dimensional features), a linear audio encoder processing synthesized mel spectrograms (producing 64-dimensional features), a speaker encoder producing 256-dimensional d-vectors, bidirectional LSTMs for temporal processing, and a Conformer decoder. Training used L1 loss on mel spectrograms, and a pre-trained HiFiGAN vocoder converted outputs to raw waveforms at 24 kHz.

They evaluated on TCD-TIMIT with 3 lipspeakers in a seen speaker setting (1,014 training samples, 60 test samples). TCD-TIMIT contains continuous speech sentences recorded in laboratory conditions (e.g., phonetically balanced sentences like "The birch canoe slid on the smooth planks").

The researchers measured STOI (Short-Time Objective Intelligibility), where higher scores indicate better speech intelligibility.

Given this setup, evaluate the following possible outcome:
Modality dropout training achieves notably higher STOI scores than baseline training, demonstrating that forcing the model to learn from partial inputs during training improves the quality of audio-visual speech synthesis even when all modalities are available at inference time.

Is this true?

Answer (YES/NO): NO